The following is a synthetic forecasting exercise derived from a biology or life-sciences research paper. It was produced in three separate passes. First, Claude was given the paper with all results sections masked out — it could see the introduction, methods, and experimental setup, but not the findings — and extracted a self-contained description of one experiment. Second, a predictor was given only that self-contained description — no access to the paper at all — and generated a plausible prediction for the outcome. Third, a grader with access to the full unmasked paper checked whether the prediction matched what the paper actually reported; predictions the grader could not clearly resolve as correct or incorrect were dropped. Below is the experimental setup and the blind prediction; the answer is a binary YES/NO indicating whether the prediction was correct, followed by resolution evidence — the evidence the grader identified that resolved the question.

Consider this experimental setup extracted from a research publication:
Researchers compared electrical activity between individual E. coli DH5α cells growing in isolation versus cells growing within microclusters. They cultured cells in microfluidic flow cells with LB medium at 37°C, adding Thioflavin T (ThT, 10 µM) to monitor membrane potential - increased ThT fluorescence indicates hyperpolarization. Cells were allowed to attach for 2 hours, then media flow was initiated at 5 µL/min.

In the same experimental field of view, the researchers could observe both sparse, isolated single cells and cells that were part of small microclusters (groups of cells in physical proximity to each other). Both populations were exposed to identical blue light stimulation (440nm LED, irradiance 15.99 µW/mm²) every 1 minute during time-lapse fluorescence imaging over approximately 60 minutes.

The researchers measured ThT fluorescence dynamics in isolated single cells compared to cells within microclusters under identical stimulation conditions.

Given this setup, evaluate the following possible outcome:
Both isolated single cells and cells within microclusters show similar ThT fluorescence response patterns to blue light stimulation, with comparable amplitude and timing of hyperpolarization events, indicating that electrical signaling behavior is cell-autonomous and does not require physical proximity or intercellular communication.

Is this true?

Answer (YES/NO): NO